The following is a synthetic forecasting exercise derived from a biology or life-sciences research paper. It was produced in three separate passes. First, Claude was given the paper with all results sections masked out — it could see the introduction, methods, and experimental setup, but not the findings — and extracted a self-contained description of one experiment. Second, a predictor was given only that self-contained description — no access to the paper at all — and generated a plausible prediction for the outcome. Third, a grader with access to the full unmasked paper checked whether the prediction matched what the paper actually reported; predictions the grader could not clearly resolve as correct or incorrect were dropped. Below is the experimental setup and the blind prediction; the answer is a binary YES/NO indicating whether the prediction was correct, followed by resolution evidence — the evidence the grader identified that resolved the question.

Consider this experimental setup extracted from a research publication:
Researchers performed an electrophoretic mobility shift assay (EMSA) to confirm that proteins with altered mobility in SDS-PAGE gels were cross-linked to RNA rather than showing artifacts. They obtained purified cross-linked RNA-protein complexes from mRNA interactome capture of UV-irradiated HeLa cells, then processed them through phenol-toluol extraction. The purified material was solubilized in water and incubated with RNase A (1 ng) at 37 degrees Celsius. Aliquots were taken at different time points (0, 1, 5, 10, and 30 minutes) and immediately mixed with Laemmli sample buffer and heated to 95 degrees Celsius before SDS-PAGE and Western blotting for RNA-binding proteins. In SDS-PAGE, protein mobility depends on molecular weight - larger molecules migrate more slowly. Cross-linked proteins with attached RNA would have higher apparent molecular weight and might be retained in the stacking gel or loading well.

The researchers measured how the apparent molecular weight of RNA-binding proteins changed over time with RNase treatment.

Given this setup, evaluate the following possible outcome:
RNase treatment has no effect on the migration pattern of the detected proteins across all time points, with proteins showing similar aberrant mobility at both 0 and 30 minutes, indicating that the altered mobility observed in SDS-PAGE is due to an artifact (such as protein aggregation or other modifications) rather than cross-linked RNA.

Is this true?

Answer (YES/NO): NO